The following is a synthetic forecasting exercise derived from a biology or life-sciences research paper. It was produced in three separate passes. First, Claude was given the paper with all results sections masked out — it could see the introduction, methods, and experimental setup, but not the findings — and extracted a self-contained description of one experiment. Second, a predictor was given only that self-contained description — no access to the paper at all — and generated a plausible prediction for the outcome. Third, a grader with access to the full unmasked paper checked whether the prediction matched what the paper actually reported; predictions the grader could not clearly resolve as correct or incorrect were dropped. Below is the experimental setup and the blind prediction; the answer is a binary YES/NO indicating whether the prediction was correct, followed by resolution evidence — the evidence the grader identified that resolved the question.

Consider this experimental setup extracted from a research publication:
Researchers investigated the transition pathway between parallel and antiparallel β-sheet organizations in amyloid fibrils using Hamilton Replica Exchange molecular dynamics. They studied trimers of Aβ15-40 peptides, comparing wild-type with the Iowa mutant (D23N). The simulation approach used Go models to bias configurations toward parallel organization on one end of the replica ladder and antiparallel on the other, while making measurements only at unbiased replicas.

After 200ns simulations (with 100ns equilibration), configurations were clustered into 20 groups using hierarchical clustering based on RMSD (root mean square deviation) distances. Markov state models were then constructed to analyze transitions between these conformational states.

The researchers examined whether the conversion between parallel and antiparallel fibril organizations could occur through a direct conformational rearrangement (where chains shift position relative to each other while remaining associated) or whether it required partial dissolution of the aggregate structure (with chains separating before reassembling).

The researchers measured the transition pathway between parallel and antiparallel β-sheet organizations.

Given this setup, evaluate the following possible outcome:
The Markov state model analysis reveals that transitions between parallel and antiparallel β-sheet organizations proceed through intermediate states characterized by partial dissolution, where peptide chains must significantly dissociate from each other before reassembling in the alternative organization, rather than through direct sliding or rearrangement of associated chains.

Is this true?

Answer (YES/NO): YES